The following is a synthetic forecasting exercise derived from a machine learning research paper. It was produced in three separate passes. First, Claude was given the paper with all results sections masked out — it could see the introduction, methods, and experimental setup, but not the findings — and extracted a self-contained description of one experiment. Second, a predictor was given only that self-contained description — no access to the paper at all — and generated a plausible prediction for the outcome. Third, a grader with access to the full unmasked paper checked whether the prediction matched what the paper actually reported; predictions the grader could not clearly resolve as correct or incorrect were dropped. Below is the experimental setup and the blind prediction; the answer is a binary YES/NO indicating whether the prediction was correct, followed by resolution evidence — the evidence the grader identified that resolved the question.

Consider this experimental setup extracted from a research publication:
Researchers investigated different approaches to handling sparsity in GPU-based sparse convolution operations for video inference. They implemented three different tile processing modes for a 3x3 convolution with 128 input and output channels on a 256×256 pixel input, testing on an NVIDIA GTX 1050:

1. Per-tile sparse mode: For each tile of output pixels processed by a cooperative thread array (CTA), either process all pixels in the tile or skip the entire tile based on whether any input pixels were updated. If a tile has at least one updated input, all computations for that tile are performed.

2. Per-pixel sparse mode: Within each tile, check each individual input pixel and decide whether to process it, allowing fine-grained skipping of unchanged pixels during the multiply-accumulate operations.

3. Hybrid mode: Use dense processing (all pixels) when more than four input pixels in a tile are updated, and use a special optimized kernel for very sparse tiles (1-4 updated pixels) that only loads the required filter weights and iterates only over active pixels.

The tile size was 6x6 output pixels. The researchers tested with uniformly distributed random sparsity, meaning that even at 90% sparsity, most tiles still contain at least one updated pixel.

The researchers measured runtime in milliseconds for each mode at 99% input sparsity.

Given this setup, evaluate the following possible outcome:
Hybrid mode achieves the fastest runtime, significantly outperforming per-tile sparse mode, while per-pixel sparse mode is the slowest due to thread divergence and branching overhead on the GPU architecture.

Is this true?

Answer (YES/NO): YES